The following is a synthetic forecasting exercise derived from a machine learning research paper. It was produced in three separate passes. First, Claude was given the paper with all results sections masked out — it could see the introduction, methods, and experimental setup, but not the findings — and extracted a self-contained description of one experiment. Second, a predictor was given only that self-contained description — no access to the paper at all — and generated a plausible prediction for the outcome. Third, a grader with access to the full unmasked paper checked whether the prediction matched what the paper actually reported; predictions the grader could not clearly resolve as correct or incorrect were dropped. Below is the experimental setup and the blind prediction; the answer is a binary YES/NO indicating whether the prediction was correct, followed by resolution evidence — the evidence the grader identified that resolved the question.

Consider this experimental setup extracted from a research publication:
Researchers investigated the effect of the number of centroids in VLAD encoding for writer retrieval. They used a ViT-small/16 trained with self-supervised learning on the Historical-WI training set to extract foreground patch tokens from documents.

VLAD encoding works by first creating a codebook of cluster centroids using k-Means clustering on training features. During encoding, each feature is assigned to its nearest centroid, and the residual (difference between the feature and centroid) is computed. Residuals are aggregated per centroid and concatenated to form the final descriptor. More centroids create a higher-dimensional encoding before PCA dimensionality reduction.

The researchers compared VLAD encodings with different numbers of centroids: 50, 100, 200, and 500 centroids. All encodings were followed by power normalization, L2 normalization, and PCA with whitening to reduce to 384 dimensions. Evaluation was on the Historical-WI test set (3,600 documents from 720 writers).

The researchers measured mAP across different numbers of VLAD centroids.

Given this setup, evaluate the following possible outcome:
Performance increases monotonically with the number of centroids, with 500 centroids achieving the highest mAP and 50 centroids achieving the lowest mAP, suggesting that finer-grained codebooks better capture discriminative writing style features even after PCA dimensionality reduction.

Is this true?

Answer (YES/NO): NO